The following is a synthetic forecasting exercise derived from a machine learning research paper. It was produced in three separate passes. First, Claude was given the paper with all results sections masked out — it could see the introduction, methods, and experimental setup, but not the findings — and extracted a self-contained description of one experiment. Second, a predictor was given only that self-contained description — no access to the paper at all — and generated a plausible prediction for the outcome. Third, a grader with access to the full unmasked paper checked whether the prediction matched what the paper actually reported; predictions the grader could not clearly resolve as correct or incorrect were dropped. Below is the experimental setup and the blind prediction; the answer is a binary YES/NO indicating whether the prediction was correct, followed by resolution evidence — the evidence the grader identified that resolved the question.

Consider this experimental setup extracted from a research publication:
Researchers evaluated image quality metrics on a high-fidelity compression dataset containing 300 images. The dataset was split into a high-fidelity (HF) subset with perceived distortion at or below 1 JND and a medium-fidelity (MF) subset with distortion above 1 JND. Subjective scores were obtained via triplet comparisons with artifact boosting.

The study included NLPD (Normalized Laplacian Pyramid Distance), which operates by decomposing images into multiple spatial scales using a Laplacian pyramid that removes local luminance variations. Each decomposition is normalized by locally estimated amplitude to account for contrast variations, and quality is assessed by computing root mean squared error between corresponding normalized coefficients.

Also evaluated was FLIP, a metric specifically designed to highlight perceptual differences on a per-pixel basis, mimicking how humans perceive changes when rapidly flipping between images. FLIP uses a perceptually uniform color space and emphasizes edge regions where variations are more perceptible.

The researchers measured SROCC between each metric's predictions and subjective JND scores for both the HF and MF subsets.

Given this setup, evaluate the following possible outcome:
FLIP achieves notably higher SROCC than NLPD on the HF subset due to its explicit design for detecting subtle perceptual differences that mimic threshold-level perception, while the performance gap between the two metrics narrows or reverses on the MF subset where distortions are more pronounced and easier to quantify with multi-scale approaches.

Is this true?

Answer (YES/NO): NO